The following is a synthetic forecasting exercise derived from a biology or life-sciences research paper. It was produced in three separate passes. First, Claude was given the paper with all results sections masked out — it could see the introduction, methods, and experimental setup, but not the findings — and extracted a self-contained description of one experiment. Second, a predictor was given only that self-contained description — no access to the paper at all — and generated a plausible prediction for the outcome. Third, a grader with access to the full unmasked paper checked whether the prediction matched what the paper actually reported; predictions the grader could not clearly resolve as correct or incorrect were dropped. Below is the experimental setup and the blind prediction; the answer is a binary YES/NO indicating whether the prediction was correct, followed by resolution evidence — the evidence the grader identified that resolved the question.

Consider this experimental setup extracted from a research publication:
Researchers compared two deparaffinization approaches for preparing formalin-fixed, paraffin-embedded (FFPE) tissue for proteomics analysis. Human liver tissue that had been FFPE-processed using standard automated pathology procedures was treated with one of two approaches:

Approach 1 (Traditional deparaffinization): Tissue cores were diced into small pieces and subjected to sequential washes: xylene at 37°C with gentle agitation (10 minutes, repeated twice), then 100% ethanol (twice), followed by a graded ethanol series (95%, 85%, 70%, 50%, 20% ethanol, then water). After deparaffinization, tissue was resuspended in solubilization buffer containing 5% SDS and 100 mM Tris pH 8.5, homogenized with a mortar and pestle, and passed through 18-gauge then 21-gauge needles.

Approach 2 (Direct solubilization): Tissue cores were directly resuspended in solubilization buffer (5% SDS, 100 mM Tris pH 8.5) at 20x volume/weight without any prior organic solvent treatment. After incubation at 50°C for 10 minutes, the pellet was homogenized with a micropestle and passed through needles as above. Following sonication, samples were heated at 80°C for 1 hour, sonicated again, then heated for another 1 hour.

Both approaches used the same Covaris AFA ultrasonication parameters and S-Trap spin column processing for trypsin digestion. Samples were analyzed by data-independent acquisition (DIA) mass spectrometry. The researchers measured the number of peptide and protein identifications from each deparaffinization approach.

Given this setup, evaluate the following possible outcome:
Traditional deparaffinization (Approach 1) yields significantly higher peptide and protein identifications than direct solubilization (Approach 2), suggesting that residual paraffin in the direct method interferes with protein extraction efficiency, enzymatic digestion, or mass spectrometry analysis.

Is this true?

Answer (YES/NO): NO